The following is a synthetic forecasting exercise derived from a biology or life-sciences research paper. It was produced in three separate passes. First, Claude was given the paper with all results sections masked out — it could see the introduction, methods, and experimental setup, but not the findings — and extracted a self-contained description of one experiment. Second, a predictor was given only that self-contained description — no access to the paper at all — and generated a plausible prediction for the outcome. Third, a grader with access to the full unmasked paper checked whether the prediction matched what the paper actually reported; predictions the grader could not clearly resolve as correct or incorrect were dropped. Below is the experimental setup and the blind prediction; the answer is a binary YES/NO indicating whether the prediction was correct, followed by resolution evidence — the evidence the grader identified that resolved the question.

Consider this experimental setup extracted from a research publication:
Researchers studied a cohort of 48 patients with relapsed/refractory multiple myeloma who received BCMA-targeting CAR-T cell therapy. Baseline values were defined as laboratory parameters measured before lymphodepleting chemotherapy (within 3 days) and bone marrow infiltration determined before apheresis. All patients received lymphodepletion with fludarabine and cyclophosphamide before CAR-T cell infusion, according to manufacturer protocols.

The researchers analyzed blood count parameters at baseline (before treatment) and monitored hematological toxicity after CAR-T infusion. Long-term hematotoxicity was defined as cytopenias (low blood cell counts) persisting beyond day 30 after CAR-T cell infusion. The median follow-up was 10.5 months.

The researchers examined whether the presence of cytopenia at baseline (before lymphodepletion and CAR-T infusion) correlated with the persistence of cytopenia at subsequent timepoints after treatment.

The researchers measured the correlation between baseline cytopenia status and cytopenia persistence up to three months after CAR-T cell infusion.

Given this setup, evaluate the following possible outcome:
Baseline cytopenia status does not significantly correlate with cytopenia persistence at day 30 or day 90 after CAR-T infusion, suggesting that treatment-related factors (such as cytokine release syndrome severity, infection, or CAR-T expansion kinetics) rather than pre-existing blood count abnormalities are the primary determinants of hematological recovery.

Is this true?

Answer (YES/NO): NO